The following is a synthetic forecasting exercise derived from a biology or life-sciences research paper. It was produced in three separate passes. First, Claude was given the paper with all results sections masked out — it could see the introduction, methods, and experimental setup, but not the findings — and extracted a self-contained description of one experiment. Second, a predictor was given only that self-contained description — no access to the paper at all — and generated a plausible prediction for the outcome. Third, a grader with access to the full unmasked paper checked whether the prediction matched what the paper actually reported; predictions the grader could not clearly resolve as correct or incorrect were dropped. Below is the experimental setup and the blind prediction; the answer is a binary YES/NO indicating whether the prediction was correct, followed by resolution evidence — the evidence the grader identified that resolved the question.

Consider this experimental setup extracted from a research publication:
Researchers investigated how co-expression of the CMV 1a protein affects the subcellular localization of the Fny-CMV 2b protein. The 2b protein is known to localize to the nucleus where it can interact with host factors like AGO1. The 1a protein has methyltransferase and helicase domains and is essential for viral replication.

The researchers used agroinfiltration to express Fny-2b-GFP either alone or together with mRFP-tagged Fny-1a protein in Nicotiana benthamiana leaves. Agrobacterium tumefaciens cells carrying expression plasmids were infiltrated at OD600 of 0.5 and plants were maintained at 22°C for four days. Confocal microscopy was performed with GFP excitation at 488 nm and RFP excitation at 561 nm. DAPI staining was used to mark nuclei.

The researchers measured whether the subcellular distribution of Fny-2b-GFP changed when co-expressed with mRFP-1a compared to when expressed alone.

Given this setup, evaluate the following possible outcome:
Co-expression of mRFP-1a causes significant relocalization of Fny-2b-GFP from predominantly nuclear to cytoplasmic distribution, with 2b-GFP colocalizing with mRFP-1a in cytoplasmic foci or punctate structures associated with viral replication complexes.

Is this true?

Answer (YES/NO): NO